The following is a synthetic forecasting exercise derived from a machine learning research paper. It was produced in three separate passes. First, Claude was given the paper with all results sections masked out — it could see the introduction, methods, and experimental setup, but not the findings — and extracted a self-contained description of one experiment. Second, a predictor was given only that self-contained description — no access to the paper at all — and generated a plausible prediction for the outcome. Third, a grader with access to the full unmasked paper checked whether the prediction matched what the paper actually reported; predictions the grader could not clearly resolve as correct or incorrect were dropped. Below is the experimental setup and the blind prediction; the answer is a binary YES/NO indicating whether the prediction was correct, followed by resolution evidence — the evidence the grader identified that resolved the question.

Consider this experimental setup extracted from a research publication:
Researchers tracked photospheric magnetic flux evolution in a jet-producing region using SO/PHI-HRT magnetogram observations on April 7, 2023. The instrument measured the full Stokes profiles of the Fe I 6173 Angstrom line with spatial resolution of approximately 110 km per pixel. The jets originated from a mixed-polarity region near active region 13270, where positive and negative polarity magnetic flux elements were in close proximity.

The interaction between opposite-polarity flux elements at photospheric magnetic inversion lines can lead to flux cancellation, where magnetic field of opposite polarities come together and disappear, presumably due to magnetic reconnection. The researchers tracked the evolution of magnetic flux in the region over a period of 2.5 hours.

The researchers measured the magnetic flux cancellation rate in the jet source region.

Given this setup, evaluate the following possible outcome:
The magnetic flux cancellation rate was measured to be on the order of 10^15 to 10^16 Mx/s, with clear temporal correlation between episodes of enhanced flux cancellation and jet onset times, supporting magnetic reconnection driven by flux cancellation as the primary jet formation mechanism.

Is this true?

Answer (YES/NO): NO